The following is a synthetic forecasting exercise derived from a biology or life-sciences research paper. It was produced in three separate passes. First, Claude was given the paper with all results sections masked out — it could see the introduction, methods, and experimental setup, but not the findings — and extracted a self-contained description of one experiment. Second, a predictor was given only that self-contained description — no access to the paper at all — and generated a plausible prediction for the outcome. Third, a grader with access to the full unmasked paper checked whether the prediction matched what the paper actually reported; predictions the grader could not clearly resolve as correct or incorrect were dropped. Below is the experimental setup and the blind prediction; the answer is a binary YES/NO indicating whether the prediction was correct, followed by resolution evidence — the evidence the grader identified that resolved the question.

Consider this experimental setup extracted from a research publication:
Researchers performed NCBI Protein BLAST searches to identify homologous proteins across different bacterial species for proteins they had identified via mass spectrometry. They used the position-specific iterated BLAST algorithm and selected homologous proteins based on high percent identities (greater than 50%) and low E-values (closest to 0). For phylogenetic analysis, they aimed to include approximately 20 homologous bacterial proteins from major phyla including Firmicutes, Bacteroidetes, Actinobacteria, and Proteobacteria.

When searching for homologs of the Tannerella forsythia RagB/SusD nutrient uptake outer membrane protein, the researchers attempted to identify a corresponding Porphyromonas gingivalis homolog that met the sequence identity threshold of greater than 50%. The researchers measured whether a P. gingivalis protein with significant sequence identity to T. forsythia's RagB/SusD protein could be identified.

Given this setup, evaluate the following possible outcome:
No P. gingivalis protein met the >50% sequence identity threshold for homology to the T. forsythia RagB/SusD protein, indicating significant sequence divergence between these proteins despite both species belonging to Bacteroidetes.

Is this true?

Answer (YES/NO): YES